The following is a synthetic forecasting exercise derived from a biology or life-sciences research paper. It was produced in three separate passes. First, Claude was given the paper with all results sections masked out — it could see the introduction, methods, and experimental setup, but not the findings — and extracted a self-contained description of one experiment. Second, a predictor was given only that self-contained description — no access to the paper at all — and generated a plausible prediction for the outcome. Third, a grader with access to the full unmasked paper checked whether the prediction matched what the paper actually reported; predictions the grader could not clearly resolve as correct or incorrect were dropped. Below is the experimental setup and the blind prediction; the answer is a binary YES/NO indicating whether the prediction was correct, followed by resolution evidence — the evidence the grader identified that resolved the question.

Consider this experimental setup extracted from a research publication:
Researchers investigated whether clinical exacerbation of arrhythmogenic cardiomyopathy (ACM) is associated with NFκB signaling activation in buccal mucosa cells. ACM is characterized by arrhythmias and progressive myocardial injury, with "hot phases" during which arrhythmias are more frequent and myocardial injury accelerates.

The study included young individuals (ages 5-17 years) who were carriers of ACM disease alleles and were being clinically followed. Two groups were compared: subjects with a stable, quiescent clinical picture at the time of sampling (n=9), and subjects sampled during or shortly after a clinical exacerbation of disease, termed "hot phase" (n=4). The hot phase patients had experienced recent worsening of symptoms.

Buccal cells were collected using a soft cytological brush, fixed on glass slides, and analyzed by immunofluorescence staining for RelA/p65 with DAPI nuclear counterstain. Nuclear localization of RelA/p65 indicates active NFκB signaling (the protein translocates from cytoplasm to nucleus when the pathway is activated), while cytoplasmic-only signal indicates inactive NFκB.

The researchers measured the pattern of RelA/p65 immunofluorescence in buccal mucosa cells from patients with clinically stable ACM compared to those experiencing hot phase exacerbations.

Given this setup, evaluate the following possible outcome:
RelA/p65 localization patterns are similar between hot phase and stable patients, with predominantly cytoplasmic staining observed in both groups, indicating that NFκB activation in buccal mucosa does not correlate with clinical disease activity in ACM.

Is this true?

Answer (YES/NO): NO